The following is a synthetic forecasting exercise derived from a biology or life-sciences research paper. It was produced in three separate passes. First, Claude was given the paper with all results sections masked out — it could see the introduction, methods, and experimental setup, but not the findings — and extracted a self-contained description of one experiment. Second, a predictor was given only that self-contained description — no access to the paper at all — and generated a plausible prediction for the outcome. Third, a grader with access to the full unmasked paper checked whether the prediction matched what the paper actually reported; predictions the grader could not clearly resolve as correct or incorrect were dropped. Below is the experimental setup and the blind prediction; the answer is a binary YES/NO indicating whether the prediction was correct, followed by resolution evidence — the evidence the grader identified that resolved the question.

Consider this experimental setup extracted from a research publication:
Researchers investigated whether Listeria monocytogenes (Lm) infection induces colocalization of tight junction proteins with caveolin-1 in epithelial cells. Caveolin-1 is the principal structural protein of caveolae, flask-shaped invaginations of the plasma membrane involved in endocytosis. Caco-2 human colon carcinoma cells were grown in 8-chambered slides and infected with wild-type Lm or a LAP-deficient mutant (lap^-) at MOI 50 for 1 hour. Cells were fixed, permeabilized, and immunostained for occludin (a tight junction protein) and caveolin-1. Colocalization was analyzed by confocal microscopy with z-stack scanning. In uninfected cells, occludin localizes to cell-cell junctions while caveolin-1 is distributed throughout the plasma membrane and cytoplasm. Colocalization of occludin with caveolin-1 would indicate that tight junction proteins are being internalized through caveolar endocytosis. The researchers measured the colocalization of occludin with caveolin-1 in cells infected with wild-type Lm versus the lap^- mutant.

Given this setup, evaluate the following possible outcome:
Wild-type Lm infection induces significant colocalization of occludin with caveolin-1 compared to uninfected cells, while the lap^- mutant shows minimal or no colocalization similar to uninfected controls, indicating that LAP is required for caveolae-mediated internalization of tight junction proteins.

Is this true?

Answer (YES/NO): YES